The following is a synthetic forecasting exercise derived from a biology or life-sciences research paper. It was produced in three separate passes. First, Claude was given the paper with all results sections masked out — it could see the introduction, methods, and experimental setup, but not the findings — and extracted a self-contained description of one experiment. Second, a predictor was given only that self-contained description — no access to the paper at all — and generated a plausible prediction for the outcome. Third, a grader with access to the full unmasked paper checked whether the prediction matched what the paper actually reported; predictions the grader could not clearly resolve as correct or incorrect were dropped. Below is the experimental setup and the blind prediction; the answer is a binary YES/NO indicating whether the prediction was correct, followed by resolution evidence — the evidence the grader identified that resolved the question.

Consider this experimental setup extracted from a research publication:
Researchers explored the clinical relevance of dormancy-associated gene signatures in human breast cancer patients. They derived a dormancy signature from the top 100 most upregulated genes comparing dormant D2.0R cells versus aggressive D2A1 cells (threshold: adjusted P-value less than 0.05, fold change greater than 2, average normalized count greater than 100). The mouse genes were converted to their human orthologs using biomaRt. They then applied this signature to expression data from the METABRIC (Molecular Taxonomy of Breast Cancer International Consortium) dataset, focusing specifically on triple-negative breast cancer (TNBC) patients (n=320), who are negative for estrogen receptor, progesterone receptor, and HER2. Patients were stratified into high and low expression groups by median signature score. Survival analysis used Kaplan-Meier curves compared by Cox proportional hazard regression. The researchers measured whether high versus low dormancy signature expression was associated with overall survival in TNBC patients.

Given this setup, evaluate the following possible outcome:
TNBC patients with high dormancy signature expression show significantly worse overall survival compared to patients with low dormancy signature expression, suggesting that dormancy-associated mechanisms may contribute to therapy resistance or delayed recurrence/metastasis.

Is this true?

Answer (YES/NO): NO